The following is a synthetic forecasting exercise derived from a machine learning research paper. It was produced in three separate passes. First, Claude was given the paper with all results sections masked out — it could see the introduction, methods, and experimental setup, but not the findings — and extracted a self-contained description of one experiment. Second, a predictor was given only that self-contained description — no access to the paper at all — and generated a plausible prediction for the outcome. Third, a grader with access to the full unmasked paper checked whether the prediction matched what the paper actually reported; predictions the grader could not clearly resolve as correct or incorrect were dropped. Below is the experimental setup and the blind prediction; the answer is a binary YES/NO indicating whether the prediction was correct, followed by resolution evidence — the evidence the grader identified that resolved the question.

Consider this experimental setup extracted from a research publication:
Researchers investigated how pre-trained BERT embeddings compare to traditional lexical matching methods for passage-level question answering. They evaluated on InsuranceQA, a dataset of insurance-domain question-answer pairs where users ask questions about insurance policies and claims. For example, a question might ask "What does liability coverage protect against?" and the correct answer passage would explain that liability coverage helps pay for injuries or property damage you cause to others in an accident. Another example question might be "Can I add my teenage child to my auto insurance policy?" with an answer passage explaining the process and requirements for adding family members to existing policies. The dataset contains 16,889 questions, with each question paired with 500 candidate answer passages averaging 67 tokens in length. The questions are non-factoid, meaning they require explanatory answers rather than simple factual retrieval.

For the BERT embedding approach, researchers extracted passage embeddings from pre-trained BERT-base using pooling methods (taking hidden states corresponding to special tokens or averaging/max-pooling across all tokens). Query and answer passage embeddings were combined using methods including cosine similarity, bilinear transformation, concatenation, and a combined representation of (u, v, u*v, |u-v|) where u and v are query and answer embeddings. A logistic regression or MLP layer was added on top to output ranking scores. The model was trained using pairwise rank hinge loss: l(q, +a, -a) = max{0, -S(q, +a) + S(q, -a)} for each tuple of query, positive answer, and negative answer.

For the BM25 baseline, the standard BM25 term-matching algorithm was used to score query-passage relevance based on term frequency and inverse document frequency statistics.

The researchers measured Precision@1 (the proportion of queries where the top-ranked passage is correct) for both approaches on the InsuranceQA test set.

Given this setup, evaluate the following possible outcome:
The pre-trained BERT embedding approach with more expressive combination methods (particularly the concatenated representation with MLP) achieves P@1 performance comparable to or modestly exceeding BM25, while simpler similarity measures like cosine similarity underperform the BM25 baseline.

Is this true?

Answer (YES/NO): NO